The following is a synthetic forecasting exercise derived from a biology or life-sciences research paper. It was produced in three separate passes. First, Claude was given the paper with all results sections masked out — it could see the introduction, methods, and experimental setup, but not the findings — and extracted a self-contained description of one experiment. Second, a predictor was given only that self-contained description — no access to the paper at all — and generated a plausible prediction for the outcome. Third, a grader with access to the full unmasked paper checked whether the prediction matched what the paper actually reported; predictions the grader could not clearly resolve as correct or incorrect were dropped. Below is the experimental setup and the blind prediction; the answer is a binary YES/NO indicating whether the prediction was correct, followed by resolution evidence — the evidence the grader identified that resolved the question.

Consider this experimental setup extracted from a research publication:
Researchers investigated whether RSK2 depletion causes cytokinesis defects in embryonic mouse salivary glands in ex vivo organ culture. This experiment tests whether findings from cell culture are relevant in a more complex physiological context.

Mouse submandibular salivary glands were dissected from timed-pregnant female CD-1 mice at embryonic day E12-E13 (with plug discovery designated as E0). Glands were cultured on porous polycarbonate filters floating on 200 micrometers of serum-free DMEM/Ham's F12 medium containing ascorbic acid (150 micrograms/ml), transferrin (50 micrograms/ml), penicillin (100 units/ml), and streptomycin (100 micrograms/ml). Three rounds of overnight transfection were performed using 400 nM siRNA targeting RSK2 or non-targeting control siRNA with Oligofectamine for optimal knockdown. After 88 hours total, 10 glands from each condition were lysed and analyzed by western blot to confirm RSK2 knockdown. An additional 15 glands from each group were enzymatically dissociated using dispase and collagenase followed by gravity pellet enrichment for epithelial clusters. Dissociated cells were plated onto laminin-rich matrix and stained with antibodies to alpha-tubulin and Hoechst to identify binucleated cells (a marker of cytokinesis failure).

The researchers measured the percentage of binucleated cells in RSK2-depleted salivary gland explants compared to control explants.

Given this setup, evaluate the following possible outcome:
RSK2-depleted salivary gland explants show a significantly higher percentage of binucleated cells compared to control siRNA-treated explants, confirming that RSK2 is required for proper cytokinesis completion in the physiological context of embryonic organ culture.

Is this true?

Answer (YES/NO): YES